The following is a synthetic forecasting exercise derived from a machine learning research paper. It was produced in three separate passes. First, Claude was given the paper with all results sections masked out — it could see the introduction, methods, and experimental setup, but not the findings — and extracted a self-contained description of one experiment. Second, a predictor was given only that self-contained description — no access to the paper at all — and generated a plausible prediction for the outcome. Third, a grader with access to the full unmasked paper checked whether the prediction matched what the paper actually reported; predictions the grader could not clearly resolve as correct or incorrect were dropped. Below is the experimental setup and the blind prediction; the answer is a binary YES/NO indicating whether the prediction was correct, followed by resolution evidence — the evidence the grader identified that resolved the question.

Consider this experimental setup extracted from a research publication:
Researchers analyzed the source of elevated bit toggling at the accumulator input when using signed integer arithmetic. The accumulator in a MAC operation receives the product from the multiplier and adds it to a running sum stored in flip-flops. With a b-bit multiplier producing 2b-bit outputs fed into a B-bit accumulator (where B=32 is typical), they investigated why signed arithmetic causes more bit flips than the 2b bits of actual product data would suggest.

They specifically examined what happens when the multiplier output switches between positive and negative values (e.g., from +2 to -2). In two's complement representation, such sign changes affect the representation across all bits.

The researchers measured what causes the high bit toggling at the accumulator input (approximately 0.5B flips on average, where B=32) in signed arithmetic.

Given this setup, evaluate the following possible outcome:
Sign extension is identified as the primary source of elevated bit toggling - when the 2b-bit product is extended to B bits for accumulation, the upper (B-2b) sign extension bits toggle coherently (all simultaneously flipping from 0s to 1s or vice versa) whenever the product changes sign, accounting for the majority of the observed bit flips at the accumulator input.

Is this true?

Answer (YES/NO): YES